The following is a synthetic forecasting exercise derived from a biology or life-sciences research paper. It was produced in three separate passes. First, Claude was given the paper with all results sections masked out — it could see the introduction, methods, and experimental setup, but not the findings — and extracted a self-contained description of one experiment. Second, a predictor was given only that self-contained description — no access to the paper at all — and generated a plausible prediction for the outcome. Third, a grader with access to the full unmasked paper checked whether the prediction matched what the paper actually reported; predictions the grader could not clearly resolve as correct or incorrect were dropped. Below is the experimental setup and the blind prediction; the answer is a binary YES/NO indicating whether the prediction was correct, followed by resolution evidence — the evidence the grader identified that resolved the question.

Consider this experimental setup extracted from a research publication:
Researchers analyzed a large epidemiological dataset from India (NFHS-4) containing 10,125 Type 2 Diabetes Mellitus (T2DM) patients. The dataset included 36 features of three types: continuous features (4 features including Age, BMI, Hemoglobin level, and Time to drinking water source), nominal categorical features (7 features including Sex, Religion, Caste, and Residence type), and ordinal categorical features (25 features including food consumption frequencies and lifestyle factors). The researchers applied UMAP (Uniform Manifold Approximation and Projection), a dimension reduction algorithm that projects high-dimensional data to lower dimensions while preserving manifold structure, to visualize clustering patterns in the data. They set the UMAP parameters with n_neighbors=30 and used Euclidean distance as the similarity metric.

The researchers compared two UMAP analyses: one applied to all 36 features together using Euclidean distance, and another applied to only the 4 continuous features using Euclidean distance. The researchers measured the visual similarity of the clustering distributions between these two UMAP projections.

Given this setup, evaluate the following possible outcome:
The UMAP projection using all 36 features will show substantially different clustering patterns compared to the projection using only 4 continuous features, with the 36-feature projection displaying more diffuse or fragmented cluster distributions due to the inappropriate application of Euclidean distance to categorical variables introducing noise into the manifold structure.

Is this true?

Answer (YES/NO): NO